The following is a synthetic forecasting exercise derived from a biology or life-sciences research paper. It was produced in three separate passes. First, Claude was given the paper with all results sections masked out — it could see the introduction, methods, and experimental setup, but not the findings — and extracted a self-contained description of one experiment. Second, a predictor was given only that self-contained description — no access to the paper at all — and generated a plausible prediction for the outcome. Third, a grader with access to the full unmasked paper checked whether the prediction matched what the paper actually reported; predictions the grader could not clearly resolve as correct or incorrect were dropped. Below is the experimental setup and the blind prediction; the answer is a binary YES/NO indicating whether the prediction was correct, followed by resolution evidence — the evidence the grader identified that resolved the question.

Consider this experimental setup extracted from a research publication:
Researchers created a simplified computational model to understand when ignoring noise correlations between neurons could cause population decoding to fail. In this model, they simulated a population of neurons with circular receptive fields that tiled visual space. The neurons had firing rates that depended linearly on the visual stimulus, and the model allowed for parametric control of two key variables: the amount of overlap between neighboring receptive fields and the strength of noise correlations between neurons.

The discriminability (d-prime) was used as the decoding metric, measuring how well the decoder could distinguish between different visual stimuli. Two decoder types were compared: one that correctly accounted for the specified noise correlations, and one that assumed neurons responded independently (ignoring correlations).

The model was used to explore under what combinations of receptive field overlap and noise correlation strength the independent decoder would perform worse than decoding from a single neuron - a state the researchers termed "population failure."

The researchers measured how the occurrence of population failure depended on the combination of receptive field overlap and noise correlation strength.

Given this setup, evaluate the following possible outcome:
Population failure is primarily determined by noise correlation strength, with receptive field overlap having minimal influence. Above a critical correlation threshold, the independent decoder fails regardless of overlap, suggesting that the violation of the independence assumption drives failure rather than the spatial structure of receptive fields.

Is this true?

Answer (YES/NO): NO